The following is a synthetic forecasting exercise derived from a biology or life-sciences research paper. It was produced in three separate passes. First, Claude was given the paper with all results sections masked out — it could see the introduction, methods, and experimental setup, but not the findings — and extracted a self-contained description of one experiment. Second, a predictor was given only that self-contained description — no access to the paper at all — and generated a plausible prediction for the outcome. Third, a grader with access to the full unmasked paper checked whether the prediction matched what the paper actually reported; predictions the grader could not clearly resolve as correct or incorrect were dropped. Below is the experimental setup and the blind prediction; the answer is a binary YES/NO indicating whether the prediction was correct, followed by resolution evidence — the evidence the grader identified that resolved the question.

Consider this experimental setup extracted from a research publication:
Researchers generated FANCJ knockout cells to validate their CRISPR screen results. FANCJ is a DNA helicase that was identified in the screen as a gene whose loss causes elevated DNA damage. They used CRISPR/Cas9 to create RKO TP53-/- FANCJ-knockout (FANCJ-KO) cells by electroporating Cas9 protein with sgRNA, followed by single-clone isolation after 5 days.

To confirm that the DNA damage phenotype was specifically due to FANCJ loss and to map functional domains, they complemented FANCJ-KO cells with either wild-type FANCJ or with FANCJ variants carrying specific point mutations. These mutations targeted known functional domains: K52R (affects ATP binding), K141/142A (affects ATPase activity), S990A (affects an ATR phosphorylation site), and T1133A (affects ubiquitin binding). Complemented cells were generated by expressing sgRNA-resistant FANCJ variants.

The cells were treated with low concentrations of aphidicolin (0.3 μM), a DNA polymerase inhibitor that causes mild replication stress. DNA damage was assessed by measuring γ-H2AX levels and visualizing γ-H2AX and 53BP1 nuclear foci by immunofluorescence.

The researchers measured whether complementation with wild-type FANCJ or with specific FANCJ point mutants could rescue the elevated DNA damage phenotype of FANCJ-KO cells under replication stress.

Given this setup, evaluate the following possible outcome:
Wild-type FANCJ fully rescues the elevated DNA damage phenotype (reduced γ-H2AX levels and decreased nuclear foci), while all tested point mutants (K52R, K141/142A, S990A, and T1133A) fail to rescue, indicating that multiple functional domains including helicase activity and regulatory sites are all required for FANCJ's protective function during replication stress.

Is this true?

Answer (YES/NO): NO